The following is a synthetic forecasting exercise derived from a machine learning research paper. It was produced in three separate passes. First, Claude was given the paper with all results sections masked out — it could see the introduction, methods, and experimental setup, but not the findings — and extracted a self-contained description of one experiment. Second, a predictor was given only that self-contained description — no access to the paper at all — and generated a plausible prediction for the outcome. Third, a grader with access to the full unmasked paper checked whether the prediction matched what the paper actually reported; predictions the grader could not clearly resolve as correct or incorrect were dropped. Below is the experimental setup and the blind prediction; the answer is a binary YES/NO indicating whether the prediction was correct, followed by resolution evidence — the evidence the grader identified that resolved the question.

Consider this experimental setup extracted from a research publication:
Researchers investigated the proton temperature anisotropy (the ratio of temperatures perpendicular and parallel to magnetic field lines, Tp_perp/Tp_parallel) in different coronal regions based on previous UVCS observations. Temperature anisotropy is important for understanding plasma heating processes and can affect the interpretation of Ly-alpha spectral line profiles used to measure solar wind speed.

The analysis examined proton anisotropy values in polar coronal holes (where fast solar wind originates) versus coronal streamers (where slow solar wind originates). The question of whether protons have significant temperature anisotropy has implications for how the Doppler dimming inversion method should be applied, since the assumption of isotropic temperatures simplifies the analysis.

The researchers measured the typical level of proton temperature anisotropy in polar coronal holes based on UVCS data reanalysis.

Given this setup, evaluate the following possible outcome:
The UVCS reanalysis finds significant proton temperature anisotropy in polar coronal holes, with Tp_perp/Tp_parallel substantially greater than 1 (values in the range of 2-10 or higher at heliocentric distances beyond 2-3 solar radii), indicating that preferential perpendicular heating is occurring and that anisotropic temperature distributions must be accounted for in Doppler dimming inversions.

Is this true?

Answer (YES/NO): NO